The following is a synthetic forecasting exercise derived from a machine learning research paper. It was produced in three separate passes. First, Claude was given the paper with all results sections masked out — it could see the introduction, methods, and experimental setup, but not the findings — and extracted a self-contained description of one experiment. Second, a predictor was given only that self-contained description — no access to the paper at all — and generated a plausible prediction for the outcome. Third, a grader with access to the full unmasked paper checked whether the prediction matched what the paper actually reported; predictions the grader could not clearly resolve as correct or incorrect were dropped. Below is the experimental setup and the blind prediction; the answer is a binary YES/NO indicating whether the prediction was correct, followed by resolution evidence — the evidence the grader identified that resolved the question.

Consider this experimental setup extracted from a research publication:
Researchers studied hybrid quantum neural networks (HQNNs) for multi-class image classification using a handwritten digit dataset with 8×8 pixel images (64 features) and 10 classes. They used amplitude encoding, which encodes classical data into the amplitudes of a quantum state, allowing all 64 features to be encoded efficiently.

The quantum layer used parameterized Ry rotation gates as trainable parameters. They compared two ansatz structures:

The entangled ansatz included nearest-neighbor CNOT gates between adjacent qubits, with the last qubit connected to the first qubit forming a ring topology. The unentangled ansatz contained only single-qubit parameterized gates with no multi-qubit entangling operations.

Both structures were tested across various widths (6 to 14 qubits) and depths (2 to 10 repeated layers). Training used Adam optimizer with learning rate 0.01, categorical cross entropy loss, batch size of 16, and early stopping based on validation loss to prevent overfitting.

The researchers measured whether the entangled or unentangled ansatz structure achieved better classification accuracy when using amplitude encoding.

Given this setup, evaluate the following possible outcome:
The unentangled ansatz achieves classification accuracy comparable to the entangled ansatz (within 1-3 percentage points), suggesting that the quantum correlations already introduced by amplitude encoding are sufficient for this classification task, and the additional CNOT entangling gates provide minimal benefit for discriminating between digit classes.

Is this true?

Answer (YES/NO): NO